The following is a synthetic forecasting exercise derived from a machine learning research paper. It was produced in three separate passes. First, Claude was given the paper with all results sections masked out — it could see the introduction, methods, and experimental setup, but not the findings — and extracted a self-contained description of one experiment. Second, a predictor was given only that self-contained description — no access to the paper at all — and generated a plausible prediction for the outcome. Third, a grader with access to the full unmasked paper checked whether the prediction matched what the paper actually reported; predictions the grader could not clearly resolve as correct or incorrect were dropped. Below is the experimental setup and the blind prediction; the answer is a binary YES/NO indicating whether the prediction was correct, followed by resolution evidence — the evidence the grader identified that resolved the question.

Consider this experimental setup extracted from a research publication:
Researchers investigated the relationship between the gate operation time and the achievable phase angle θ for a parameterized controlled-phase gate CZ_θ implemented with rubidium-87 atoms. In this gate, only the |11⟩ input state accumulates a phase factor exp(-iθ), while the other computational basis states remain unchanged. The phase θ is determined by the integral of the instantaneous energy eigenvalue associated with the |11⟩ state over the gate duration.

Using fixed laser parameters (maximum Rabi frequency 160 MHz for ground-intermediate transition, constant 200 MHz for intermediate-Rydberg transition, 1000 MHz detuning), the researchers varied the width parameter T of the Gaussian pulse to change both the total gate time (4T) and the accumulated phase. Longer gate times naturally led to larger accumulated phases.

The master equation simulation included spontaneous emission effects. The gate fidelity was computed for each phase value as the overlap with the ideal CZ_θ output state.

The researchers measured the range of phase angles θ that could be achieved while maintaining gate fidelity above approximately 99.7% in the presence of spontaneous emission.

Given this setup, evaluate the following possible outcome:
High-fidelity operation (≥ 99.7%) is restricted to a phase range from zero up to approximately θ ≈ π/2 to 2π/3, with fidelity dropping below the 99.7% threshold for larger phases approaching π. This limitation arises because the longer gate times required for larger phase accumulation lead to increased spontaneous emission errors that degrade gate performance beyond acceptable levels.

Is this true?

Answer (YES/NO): NO